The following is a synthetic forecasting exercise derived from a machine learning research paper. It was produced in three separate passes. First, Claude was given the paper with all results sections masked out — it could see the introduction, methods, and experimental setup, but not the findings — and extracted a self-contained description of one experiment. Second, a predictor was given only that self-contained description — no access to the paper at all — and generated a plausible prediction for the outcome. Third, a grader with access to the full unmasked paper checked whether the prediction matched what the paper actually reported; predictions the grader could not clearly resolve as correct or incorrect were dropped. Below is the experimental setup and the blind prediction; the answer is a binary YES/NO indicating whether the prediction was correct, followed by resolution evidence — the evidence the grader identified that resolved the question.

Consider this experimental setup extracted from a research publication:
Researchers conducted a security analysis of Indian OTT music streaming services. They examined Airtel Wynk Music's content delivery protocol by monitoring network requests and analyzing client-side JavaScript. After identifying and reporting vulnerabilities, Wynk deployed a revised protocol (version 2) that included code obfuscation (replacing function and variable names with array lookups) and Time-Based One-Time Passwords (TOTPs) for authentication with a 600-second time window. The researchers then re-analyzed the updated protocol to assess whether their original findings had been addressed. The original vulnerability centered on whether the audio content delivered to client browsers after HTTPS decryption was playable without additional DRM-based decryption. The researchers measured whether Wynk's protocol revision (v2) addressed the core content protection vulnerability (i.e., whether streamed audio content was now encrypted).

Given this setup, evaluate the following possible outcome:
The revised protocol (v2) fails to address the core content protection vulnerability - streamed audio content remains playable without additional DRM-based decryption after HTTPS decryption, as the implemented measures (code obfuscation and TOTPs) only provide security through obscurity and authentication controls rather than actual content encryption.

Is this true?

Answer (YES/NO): YES